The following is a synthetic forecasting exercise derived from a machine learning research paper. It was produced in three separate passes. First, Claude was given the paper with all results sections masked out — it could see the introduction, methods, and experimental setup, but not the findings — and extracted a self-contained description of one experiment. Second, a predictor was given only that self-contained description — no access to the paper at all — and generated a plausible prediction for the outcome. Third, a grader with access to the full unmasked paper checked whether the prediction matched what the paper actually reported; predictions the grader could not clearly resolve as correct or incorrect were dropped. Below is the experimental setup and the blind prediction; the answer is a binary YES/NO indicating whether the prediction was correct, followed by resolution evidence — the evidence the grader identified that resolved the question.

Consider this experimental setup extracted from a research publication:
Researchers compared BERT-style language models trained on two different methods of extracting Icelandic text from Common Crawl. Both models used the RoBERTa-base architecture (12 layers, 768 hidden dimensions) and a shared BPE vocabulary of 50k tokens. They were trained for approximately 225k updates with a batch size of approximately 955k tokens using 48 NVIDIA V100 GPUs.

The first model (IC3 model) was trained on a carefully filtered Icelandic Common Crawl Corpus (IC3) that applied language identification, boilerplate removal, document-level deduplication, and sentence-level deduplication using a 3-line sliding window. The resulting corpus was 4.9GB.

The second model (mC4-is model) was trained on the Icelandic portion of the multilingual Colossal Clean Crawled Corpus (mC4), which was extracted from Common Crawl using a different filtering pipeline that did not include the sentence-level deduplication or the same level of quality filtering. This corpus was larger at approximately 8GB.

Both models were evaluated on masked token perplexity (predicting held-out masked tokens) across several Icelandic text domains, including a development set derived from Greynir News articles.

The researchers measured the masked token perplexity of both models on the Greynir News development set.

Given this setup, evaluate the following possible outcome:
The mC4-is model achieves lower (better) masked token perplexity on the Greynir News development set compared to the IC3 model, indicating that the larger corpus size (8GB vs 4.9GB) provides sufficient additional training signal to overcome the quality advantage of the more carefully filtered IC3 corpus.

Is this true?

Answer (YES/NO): NO